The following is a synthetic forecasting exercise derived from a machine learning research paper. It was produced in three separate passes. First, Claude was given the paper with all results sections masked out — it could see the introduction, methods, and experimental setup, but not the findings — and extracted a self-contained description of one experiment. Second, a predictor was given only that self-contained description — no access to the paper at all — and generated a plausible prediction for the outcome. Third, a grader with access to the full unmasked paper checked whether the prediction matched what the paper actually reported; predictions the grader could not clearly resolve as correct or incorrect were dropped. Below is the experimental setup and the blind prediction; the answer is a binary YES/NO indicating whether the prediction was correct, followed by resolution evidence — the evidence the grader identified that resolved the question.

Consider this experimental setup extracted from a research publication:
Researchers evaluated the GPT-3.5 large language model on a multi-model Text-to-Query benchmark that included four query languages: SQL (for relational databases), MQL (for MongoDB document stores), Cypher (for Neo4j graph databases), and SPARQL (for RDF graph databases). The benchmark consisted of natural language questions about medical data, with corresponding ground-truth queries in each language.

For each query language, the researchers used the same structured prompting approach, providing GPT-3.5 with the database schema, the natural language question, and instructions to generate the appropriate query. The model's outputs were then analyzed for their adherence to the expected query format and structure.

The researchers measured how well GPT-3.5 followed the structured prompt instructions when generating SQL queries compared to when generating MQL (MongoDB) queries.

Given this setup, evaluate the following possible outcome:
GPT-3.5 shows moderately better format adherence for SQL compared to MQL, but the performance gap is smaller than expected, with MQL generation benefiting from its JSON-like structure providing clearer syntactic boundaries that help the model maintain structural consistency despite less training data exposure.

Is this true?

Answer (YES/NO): NO